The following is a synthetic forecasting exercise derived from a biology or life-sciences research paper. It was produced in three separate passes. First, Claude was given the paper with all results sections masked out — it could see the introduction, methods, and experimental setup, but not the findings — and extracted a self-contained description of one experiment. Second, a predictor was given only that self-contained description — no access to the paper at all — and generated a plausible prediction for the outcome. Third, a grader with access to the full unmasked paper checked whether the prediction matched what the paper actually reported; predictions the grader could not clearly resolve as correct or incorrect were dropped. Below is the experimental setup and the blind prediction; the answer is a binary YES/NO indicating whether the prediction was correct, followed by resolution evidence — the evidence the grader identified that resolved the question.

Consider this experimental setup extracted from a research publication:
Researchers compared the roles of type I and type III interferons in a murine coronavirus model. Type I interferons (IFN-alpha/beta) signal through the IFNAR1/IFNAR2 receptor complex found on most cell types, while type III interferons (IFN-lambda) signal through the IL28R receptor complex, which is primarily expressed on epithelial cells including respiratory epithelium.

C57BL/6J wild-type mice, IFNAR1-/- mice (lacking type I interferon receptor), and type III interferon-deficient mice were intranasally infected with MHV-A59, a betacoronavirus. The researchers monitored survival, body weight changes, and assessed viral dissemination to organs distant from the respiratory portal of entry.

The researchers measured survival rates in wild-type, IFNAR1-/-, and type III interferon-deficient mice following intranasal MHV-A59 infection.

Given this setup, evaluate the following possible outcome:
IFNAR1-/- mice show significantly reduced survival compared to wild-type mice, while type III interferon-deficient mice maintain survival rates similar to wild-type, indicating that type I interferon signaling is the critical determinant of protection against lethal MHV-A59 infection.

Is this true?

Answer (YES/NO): YES